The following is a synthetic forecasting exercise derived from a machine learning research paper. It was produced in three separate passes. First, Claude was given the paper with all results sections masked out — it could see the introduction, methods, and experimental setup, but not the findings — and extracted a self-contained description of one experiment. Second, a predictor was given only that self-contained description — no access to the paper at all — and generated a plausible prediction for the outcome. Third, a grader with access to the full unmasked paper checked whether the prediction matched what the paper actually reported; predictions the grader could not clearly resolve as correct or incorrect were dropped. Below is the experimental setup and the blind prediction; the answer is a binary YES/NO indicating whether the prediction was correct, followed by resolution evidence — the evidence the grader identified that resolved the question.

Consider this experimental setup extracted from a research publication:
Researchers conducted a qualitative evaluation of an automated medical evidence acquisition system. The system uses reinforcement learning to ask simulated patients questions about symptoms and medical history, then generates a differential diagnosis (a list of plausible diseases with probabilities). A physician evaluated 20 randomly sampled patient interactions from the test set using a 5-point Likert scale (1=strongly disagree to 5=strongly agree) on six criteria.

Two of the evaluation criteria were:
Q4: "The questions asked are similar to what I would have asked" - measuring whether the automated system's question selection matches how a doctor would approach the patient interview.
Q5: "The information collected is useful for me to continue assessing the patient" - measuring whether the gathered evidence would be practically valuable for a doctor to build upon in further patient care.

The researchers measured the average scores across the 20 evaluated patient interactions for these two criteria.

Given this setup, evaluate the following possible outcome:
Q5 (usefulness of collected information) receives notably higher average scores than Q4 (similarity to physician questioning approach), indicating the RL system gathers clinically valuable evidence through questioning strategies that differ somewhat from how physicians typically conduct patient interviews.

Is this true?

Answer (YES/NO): YES